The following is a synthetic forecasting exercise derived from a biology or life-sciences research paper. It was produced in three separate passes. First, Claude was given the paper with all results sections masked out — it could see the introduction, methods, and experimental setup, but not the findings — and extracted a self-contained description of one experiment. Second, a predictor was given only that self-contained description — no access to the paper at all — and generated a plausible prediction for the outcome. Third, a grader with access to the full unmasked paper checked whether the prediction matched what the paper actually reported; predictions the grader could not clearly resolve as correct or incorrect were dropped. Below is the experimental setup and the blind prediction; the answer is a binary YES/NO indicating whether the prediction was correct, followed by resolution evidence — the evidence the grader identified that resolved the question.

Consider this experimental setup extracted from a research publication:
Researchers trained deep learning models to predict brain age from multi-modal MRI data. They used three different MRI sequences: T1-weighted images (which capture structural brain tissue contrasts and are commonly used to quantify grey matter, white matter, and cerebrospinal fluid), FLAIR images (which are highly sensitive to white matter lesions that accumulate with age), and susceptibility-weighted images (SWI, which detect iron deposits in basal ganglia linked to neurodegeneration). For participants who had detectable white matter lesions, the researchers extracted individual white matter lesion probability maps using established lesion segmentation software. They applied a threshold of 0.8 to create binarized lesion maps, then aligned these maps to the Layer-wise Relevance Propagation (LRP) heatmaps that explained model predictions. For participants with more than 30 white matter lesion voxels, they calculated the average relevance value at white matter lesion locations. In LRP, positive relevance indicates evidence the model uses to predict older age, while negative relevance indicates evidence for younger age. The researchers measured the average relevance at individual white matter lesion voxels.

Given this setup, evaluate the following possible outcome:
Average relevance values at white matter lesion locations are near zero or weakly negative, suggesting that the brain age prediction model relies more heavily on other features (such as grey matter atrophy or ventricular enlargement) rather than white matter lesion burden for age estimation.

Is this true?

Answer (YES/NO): NO